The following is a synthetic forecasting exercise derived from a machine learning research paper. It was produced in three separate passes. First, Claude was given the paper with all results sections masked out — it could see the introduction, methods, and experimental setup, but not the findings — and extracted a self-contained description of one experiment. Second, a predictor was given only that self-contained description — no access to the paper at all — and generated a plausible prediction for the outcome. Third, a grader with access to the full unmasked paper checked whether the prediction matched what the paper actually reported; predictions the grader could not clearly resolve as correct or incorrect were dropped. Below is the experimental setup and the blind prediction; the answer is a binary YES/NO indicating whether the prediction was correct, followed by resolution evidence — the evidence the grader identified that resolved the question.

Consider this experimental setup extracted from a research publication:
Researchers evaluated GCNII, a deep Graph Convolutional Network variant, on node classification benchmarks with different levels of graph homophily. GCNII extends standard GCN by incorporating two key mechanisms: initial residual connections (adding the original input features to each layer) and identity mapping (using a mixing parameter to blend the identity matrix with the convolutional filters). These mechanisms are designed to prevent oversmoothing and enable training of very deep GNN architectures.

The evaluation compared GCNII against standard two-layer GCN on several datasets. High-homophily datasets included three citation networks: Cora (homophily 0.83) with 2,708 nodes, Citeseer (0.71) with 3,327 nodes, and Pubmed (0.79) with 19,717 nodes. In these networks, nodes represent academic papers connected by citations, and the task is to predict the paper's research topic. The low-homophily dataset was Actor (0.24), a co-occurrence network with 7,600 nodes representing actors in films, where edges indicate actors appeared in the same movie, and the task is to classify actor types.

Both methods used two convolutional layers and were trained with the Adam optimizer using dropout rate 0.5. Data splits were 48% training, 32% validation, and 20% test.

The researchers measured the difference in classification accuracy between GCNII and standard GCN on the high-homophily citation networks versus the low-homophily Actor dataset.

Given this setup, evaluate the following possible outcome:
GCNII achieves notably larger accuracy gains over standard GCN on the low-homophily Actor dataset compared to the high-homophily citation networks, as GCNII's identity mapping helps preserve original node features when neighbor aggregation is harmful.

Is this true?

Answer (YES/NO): YES